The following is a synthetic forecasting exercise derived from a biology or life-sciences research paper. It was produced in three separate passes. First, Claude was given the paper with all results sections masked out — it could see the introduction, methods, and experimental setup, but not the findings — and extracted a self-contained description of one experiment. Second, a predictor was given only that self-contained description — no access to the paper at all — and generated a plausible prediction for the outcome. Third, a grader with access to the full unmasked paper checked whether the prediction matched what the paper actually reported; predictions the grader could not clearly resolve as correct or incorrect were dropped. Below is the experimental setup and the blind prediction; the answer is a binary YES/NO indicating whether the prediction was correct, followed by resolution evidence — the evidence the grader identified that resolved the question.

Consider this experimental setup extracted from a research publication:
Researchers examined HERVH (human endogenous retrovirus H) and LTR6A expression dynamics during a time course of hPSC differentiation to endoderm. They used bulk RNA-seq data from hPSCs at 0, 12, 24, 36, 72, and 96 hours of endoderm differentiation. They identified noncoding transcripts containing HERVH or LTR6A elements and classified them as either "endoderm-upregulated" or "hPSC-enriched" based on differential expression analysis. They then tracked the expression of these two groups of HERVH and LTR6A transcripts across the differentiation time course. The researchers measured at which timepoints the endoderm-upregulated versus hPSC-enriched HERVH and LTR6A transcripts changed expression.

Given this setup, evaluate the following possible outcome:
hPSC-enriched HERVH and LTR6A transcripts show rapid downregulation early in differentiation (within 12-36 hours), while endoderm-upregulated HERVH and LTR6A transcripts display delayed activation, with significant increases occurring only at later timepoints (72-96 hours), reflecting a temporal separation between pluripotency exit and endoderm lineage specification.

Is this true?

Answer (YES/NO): NO